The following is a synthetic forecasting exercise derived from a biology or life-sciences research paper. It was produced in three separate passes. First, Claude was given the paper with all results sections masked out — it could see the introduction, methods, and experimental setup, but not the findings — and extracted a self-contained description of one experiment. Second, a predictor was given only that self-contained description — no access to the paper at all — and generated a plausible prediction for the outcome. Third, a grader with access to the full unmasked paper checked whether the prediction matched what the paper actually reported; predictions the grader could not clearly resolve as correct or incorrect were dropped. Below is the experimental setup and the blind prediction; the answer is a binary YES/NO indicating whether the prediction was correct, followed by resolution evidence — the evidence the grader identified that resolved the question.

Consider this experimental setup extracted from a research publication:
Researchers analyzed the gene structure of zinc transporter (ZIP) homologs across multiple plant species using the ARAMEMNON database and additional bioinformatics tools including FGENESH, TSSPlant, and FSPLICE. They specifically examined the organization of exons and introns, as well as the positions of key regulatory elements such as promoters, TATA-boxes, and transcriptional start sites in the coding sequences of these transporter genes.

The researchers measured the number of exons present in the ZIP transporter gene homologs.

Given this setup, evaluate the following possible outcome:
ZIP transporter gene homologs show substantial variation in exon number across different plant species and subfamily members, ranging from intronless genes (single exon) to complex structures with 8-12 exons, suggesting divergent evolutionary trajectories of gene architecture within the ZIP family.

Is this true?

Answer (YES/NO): NO